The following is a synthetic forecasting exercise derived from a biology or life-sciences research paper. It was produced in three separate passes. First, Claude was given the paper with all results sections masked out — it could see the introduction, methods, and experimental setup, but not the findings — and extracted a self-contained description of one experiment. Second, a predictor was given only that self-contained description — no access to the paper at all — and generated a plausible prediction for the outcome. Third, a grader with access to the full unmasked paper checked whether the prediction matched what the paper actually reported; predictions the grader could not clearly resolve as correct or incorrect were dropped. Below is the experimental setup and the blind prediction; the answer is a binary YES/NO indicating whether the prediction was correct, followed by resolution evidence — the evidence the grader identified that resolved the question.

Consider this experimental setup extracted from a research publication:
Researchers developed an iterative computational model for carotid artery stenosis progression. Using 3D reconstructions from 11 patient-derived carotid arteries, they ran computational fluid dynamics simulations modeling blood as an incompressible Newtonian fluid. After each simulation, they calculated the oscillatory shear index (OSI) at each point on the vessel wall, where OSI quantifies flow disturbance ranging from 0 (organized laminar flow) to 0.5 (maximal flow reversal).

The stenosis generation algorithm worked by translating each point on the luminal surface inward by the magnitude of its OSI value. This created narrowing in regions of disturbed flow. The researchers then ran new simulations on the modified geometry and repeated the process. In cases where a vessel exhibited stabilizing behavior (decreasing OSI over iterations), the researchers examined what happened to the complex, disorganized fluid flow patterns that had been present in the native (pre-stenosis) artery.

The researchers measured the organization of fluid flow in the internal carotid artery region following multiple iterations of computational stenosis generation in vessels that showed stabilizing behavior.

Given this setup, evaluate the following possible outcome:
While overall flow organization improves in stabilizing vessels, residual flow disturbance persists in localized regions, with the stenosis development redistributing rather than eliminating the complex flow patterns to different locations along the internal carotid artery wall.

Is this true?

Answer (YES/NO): NO